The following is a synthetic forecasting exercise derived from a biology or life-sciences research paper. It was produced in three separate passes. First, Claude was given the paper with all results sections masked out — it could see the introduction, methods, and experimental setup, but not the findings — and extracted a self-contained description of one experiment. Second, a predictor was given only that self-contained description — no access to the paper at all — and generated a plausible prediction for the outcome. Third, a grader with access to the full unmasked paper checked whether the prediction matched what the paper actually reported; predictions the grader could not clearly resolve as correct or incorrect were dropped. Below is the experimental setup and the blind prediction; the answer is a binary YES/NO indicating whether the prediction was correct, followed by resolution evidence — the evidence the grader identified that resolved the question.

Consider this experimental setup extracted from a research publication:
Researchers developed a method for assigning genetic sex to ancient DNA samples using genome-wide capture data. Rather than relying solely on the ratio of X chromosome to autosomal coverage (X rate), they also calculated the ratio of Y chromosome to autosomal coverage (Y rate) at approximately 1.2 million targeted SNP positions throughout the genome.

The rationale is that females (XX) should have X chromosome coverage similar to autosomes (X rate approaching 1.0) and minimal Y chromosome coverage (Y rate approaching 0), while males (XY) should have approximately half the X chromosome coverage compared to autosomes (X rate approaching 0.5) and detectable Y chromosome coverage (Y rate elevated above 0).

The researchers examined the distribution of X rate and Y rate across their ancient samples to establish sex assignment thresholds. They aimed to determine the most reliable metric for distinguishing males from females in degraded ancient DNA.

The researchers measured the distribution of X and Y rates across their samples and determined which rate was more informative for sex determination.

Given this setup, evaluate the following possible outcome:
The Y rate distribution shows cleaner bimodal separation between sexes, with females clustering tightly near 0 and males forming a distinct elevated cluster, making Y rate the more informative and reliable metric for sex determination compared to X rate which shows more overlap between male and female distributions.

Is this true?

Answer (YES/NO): YES